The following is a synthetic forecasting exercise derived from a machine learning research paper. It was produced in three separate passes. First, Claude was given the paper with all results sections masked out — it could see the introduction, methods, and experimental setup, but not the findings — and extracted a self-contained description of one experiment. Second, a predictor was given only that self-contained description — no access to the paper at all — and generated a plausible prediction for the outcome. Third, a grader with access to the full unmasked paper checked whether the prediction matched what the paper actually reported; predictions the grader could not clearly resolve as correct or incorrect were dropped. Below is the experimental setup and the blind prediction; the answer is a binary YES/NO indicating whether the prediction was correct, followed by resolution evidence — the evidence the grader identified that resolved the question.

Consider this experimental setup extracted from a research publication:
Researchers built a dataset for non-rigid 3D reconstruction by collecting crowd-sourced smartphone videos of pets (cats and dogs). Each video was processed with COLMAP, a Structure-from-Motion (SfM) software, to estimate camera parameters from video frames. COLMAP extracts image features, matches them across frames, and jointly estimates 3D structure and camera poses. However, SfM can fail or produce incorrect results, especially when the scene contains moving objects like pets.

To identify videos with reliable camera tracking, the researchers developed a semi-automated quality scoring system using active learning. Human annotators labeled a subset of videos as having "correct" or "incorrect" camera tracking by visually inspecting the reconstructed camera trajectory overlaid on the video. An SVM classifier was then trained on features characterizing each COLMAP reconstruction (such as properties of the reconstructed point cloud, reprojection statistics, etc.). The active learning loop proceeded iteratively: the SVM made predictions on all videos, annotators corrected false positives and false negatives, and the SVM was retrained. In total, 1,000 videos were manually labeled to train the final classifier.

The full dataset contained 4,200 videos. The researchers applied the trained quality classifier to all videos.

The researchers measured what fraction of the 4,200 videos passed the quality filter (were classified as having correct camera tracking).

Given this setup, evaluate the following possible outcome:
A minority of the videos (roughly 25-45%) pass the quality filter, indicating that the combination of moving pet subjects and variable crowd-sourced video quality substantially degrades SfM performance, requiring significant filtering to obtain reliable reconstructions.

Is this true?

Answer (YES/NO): NO